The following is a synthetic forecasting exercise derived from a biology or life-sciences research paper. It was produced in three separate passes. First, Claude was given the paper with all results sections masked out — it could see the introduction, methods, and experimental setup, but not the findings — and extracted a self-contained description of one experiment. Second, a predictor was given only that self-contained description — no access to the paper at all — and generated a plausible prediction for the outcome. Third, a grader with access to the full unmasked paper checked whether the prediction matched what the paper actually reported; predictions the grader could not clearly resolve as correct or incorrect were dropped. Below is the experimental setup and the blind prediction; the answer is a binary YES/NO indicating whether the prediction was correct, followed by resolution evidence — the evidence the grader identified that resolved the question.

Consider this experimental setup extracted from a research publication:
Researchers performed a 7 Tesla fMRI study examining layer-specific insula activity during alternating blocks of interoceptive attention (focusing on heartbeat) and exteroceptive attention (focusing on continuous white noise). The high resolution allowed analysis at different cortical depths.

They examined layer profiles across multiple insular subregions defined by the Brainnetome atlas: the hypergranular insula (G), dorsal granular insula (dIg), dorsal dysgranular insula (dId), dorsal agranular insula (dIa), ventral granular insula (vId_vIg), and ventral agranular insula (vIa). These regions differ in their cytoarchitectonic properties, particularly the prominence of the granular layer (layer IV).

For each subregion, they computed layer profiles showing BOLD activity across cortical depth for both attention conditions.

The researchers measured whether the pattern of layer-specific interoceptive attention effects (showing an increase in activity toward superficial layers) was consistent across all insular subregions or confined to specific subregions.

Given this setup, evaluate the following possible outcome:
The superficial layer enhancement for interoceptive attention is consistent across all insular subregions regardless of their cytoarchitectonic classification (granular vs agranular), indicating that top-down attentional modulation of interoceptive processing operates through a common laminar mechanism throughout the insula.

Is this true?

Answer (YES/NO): NO